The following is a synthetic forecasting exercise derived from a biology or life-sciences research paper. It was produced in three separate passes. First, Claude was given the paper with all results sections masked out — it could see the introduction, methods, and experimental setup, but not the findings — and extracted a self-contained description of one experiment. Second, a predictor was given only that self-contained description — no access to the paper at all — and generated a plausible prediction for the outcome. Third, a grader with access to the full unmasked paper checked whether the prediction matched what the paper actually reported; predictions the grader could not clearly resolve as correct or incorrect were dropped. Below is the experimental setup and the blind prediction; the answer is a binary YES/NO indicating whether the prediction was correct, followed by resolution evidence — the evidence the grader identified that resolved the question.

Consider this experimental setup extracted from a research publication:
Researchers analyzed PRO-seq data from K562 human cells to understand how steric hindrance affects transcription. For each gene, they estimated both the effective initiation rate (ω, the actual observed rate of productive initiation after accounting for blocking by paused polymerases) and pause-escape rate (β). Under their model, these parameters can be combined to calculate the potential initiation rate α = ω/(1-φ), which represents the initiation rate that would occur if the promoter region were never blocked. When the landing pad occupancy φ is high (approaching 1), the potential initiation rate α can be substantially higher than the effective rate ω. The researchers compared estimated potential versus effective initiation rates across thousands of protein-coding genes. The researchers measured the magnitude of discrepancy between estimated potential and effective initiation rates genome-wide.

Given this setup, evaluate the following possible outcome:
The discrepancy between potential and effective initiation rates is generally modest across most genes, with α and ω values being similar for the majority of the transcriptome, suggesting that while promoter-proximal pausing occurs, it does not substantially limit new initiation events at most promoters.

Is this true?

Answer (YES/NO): NO